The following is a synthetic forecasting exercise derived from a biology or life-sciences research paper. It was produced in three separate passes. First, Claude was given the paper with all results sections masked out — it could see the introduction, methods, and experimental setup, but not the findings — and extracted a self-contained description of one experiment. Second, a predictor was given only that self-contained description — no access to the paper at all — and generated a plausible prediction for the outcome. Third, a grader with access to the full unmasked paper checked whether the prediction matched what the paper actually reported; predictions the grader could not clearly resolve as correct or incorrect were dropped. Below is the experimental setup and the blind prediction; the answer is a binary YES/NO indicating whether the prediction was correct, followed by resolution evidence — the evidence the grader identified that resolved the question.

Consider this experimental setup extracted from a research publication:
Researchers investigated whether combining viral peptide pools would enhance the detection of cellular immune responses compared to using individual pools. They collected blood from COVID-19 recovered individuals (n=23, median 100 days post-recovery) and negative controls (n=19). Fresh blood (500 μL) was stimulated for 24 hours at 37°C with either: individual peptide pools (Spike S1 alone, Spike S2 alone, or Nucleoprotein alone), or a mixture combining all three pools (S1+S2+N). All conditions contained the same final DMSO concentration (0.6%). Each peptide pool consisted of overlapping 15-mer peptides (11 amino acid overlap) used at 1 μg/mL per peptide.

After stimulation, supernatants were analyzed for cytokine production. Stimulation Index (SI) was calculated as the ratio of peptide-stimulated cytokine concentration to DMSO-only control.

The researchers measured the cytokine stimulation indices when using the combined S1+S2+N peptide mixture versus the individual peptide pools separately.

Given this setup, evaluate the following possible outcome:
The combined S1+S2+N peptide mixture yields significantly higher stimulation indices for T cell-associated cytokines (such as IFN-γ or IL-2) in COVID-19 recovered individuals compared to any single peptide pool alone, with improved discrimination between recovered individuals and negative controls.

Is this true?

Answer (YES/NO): YES